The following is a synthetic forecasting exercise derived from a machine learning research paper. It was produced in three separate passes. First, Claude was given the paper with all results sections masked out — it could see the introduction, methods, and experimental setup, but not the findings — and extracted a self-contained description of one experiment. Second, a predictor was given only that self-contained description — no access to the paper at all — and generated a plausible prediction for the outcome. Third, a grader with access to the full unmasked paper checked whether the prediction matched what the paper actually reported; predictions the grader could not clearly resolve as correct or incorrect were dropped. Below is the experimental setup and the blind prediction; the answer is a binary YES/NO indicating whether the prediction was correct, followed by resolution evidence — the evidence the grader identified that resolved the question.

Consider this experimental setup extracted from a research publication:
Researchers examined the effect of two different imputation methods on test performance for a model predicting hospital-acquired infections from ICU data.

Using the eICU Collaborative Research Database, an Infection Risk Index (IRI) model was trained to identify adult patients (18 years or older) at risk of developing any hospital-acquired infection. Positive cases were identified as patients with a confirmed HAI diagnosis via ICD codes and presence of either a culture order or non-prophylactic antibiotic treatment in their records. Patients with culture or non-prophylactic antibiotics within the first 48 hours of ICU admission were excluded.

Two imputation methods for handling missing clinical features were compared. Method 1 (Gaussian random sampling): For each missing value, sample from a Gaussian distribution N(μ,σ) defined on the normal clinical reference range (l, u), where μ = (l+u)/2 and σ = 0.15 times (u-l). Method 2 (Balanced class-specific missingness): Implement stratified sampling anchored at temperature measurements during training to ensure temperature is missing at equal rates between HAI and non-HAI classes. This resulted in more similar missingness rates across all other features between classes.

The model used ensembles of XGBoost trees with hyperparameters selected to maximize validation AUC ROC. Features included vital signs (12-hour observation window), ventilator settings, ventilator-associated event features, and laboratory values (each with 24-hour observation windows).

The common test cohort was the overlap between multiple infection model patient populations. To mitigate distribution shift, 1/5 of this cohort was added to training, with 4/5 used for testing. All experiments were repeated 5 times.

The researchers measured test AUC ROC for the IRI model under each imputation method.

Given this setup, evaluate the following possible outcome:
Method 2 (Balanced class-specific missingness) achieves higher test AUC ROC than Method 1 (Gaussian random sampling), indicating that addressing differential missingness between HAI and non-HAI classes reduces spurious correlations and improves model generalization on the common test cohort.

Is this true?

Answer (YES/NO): YES